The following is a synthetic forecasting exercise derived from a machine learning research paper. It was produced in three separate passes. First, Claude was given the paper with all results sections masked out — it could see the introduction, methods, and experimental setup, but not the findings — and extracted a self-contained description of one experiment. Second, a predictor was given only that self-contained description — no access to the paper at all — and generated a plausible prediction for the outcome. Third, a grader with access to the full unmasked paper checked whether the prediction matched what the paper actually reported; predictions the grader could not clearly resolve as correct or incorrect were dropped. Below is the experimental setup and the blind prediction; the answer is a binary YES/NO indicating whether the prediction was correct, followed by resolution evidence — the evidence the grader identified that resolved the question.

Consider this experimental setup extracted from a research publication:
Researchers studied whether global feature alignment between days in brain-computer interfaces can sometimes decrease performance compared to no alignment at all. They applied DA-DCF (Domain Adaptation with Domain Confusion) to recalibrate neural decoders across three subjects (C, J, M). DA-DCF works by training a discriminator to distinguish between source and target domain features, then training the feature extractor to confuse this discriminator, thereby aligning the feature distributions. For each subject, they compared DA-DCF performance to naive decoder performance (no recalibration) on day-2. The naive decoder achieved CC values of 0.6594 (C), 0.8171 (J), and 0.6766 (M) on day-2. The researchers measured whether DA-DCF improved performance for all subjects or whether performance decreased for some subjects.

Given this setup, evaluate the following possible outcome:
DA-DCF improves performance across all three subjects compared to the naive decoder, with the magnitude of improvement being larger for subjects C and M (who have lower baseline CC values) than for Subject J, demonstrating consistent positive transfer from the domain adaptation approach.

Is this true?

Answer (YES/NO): NO